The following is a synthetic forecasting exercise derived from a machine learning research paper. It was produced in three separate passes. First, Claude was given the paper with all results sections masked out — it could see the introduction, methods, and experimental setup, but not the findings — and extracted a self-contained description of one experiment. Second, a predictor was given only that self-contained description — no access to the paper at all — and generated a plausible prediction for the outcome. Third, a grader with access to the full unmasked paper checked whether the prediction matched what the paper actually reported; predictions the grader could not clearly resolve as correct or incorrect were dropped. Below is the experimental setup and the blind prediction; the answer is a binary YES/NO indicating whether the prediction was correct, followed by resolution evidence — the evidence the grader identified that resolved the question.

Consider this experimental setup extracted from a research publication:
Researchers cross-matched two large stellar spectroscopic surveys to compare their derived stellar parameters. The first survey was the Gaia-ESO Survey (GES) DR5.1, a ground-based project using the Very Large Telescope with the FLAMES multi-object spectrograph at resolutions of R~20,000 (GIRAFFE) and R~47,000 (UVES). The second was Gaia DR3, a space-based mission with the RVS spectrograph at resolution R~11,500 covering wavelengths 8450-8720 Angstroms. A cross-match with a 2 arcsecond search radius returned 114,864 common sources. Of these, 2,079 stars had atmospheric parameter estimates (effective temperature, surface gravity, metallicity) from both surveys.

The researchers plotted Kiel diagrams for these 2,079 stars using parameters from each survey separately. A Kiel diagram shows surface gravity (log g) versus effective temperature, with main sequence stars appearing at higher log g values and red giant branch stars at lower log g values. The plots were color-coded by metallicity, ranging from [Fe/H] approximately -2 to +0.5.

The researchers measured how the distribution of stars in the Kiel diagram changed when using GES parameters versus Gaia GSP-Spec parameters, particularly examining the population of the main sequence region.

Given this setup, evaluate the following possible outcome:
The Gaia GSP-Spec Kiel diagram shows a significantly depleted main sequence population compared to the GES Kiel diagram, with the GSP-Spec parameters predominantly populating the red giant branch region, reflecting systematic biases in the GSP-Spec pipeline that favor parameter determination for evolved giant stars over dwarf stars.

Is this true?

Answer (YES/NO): NO